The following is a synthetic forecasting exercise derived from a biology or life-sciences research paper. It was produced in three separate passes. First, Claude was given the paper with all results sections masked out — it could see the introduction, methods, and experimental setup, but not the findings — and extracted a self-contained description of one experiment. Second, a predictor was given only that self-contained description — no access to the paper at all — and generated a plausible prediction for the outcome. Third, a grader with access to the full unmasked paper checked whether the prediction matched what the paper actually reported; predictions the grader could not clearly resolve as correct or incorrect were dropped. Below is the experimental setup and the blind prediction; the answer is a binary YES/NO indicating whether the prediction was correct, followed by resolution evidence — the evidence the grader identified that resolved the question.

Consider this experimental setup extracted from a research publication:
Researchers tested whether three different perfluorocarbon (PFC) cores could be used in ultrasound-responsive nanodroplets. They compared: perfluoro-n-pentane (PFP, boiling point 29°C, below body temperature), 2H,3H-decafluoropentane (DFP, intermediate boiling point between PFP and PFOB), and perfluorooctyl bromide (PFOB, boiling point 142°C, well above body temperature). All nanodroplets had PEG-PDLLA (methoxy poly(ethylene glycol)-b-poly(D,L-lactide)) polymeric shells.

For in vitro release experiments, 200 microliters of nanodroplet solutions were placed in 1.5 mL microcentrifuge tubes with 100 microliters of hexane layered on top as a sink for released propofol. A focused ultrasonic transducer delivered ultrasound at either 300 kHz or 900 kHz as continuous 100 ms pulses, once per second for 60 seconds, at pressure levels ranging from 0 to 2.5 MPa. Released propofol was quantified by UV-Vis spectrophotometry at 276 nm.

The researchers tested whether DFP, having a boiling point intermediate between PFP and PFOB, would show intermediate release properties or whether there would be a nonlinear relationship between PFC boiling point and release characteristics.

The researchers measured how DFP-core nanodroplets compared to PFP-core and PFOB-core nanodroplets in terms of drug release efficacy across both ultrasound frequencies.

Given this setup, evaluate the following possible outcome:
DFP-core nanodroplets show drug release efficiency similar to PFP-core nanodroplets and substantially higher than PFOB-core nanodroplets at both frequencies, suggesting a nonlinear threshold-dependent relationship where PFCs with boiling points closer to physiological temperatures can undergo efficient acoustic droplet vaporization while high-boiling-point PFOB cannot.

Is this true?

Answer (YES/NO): NO